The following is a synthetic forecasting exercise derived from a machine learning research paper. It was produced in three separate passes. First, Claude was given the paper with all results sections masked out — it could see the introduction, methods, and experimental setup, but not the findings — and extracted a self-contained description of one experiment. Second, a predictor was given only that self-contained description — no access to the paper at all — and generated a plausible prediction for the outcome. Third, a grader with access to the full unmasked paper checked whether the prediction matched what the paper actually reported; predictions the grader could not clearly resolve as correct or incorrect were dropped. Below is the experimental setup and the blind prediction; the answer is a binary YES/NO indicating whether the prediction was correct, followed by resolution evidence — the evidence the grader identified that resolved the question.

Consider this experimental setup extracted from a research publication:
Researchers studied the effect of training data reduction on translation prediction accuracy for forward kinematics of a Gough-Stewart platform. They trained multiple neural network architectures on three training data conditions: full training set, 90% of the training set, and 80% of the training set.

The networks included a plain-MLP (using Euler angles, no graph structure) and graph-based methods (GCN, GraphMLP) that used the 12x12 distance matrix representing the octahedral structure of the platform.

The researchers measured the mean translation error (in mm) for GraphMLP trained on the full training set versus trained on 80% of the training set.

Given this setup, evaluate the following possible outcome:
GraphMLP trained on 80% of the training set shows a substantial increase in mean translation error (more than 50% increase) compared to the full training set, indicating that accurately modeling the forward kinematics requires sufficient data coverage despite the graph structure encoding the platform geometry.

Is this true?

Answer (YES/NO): NO